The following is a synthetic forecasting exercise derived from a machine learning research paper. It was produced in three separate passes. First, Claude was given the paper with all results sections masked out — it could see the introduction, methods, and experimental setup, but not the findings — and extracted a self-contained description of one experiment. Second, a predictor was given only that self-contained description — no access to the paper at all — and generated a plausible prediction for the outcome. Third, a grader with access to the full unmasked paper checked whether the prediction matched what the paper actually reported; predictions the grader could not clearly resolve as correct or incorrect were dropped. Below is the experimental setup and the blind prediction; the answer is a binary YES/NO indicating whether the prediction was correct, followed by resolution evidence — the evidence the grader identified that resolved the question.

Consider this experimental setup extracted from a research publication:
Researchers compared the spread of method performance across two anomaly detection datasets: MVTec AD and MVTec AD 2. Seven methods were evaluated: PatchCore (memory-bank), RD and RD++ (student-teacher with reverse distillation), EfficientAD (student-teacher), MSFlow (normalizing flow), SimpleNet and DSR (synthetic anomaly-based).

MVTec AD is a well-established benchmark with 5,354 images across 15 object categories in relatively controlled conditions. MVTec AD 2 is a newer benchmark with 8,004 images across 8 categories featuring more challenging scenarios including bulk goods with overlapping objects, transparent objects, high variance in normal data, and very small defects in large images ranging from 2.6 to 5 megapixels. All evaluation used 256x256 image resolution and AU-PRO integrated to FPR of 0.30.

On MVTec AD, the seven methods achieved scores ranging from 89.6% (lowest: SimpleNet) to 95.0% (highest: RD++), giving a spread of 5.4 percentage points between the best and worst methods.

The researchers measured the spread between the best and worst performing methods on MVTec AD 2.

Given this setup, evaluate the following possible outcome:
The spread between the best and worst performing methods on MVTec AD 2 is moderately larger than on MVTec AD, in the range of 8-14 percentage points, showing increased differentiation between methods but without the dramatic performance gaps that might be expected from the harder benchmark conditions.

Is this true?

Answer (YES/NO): YES